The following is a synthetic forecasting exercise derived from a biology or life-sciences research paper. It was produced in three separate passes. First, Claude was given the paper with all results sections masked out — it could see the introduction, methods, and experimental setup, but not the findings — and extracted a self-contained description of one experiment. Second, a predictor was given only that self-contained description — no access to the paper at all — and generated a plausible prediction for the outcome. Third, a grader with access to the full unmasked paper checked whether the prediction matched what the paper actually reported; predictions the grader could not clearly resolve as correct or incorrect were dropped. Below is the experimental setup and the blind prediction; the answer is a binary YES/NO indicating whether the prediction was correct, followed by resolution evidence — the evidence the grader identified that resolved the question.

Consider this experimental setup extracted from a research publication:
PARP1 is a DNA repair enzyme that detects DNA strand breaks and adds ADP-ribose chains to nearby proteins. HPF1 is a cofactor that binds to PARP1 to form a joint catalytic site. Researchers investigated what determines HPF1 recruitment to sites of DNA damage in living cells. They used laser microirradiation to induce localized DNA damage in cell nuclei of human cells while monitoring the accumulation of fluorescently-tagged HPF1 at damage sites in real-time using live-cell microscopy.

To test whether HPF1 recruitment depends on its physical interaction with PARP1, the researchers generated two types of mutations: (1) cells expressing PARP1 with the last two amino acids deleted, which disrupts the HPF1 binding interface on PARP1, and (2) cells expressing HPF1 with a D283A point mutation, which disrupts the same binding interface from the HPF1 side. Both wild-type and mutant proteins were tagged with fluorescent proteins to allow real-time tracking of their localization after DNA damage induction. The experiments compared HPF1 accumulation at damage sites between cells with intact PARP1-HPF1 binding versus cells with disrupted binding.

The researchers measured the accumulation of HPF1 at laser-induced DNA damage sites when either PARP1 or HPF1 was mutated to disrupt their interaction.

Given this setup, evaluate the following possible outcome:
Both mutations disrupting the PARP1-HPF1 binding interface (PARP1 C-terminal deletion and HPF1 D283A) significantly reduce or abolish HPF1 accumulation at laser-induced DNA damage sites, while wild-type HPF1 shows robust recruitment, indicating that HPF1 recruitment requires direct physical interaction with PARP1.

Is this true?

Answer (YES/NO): YES